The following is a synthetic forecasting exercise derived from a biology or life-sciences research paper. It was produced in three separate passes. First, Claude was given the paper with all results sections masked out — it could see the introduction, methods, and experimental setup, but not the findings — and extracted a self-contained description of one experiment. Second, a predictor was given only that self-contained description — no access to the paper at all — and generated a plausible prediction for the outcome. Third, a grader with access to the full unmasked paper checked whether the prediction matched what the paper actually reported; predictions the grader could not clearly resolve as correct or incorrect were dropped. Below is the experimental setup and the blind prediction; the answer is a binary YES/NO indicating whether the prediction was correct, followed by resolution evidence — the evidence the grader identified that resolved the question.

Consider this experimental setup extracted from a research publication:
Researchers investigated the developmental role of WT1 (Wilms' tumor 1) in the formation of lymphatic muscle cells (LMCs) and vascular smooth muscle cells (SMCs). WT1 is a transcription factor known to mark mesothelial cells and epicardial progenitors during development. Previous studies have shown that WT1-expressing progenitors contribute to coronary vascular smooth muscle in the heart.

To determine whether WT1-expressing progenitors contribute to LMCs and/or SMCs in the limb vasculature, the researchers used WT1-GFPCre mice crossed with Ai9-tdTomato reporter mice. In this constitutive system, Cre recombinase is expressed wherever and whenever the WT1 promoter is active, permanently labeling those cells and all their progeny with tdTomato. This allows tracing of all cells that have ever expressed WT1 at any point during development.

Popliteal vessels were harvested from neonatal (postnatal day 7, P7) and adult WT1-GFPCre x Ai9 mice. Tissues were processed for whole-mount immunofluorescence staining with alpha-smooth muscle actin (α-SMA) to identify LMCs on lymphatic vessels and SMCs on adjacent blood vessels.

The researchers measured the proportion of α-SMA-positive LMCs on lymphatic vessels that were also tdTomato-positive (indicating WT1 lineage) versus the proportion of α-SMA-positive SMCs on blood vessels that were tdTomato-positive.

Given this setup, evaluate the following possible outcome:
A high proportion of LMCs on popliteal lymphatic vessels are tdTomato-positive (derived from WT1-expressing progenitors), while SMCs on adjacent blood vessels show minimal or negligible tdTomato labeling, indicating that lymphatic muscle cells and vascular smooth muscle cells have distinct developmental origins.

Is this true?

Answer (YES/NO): NO